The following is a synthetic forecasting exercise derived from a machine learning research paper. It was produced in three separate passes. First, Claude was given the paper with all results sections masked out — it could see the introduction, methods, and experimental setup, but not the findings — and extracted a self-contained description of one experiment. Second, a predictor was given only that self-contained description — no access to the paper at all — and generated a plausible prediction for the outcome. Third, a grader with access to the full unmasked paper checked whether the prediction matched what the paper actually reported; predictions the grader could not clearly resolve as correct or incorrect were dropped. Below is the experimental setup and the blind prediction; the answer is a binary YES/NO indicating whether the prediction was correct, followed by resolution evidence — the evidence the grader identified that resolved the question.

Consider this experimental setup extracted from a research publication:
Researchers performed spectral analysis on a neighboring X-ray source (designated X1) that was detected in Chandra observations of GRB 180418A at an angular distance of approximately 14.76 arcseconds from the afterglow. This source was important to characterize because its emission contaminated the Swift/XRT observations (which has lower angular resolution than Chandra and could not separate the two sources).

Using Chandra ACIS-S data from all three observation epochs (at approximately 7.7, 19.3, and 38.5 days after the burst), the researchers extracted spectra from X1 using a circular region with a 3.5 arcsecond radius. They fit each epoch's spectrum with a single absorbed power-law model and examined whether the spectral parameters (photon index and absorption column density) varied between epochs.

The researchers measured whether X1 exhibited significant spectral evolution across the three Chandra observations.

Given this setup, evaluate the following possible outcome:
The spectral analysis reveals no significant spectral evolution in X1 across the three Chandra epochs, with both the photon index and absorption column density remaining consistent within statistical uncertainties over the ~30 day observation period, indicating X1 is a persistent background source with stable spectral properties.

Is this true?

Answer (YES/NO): YES